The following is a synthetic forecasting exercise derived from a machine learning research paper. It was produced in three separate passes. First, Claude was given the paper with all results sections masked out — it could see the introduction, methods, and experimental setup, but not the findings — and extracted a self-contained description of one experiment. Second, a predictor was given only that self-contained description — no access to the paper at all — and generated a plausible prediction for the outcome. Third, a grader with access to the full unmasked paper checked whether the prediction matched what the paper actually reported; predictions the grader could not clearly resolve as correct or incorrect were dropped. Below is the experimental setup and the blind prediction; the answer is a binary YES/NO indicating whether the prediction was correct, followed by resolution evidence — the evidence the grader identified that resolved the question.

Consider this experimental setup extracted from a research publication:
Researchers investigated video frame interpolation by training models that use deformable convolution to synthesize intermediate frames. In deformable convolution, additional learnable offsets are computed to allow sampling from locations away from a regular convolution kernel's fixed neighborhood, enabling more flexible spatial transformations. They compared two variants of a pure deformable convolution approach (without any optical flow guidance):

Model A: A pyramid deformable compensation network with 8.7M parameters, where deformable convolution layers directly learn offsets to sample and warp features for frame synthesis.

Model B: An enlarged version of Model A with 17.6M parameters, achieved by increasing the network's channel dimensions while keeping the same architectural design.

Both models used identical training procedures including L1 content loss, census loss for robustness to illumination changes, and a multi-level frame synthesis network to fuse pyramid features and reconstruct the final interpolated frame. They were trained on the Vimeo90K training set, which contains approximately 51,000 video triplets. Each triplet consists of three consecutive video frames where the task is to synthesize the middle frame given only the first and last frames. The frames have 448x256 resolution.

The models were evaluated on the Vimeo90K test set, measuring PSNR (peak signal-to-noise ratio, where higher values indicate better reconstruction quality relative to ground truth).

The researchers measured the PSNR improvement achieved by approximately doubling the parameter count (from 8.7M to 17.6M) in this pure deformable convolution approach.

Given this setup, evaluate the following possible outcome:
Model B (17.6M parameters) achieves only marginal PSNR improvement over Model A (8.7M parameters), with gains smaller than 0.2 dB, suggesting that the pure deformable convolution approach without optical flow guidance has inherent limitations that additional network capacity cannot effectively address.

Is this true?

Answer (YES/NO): NO